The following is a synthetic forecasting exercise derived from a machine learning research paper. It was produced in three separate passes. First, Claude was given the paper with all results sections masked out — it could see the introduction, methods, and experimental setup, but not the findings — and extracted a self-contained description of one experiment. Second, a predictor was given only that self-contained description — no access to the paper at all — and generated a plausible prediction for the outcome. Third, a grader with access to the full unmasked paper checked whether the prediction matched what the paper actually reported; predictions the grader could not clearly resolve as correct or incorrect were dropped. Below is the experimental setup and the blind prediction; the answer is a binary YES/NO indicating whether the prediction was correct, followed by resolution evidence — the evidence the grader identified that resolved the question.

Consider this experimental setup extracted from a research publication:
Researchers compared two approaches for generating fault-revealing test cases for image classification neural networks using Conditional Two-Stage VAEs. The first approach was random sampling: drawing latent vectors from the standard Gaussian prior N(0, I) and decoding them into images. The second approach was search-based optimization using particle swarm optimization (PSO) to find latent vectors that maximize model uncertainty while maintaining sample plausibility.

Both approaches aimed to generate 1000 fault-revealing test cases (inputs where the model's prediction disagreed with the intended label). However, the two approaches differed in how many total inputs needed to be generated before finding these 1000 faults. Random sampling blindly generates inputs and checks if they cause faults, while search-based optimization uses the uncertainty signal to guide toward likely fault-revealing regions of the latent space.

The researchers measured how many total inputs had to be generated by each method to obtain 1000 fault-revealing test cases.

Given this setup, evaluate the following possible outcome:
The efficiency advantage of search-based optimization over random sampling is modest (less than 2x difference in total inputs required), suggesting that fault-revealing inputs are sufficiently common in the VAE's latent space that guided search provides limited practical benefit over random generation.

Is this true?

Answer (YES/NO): NO